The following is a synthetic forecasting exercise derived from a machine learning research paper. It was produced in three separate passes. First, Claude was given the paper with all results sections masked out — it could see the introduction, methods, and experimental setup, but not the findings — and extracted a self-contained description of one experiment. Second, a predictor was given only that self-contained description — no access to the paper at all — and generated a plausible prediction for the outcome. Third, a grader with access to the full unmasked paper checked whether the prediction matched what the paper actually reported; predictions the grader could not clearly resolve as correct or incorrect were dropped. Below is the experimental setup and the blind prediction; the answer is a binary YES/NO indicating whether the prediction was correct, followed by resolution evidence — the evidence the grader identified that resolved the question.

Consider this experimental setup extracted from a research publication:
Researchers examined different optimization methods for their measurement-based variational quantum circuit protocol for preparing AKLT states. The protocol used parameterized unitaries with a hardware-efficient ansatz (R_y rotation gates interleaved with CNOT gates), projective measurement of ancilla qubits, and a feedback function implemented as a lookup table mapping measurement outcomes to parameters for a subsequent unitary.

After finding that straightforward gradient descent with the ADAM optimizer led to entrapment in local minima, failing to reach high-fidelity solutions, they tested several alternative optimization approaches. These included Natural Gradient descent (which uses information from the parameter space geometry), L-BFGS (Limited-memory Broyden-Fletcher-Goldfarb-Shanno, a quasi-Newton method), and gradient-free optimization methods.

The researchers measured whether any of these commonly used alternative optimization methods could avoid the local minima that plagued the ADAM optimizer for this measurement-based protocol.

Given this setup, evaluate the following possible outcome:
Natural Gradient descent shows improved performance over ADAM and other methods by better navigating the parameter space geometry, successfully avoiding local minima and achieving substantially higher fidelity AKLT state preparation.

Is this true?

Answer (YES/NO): NO